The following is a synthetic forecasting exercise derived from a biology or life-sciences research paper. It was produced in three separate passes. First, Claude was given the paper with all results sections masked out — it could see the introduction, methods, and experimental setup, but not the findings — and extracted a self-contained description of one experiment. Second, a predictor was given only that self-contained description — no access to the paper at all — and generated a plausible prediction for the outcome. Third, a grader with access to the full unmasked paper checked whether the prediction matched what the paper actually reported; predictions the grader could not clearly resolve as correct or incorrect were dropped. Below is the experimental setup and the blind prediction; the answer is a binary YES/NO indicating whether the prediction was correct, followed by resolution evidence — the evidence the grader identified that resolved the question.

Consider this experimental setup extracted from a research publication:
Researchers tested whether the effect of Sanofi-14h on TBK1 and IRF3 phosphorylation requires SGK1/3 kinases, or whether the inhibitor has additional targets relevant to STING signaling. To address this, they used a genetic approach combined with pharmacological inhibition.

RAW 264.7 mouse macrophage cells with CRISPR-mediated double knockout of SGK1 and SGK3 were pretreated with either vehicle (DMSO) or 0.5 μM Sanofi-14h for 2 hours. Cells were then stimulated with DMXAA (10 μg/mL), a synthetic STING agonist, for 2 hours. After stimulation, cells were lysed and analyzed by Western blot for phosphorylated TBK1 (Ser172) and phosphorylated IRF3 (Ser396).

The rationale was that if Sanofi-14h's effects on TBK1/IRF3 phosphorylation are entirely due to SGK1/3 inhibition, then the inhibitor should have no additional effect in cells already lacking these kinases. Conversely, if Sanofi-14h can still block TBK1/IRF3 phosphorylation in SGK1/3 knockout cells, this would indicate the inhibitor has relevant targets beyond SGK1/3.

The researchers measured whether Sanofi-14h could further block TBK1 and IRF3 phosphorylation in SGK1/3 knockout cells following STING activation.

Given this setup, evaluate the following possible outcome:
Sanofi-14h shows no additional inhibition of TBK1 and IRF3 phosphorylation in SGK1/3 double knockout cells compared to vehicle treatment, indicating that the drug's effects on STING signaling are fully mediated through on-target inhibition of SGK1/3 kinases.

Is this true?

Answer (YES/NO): NO